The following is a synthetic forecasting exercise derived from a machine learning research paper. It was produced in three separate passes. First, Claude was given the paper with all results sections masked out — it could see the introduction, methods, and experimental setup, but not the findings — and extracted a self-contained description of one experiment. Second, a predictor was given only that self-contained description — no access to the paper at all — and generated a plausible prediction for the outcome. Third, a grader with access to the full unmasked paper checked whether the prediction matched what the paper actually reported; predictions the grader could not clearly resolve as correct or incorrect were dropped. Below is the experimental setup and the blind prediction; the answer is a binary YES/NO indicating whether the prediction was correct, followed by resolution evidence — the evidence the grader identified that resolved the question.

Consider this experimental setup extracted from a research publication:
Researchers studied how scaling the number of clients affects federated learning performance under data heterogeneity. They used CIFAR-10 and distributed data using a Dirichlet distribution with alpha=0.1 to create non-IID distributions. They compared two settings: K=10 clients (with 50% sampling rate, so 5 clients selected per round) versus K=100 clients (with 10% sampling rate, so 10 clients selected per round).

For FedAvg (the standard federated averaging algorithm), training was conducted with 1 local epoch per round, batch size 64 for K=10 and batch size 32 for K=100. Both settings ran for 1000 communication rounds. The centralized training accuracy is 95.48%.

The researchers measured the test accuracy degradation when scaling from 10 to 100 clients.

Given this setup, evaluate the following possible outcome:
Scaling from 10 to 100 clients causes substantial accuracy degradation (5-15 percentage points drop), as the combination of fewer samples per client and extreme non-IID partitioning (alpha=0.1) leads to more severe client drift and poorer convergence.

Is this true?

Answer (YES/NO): NO